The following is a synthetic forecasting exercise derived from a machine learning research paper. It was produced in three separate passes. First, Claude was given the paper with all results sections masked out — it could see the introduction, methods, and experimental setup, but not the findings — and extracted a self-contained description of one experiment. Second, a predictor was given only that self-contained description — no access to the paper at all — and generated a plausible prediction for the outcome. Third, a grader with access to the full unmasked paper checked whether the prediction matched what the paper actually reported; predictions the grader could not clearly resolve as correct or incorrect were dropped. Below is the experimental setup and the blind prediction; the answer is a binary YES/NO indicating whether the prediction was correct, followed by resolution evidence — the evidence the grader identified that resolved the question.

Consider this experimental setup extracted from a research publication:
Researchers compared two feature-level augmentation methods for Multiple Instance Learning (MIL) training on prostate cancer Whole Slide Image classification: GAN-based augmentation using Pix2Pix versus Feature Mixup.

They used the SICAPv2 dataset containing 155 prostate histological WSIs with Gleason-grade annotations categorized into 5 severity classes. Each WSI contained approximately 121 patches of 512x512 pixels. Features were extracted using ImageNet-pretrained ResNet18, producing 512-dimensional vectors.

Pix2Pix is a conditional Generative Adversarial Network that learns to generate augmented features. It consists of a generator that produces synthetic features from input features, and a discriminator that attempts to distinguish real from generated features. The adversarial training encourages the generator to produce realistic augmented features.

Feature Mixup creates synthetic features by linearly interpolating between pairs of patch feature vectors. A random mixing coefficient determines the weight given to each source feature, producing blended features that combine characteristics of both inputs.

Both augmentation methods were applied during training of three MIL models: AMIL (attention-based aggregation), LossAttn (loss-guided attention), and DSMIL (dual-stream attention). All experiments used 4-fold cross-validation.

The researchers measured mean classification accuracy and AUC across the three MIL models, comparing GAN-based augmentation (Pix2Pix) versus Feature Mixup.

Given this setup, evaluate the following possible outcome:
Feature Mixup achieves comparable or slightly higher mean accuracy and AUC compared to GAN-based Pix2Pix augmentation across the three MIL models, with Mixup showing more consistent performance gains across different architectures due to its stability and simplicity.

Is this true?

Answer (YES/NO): NO